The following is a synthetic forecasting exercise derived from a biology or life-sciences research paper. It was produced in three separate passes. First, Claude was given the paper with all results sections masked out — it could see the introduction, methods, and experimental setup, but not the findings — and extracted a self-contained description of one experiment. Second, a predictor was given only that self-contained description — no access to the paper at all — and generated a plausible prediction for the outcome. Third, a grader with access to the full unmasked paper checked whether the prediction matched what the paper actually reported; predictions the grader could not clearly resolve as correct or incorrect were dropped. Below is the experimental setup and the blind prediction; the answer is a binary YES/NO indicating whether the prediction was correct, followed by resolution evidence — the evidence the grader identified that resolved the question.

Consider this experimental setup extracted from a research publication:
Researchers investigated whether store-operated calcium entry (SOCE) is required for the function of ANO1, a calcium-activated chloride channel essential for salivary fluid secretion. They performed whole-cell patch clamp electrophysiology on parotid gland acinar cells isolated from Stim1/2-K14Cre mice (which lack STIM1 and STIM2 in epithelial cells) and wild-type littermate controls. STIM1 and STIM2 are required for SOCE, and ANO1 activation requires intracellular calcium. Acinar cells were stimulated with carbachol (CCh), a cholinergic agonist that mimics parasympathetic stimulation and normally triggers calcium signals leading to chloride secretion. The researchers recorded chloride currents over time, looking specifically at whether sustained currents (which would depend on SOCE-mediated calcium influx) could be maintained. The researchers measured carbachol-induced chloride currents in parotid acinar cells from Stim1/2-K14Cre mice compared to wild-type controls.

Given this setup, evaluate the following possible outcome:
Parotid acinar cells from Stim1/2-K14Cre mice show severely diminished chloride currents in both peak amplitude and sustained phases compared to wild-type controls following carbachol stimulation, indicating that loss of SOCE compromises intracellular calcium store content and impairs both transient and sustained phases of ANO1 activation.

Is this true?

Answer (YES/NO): NO